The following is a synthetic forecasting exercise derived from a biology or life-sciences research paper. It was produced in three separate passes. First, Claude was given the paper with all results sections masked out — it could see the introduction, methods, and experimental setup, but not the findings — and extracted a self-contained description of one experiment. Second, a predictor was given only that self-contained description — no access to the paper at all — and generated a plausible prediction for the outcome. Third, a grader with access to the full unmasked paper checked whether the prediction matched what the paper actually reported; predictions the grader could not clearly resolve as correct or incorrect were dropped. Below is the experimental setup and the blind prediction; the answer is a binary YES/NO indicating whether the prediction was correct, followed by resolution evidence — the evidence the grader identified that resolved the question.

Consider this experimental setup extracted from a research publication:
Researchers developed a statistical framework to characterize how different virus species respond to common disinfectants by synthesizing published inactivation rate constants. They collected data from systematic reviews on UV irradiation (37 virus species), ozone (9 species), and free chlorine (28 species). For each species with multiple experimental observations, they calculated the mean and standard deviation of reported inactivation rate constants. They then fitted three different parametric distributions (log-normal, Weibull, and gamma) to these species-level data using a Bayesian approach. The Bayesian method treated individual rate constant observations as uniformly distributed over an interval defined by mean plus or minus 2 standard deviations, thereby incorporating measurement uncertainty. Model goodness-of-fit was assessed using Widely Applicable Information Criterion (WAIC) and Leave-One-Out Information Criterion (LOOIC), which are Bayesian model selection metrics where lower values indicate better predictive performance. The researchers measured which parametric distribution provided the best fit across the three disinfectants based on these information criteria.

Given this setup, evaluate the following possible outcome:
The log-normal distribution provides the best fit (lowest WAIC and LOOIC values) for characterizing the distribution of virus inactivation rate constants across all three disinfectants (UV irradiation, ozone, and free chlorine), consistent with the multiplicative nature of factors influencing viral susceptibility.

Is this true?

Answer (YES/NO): NO